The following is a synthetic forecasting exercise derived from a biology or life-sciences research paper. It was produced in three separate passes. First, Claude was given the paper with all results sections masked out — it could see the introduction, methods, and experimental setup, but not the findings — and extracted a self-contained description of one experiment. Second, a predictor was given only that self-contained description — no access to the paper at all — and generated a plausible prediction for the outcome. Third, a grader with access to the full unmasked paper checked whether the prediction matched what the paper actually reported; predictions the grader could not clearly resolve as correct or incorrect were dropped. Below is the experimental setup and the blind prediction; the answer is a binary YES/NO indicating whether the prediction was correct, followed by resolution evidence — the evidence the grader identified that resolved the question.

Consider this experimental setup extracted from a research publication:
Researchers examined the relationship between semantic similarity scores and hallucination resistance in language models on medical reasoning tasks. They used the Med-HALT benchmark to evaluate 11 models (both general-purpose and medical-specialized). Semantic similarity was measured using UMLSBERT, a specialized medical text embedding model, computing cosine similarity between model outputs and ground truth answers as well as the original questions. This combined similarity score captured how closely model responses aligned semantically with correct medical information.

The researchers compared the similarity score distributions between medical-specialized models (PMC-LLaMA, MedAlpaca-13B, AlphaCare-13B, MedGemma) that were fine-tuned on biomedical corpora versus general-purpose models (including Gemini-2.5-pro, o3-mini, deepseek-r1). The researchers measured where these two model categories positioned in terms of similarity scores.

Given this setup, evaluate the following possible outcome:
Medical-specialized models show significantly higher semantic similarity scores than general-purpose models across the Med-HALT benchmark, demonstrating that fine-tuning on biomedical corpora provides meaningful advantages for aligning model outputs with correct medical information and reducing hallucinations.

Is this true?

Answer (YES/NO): NO